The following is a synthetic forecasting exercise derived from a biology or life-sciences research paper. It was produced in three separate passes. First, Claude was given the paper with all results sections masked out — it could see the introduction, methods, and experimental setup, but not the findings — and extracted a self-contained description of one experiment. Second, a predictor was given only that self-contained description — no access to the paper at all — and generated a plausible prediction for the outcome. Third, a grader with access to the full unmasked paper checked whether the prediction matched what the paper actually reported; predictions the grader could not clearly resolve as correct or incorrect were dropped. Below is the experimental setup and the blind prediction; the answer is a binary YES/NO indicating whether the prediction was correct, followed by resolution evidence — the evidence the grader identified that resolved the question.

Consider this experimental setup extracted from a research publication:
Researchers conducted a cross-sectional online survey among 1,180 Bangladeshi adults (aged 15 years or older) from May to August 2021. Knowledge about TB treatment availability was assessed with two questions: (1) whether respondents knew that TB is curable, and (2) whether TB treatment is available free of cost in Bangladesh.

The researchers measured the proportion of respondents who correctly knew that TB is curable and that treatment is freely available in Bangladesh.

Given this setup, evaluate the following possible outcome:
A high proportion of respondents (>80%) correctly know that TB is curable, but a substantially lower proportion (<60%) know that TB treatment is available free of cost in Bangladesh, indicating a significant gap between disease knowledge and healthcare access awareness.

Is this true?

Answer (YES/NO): NO